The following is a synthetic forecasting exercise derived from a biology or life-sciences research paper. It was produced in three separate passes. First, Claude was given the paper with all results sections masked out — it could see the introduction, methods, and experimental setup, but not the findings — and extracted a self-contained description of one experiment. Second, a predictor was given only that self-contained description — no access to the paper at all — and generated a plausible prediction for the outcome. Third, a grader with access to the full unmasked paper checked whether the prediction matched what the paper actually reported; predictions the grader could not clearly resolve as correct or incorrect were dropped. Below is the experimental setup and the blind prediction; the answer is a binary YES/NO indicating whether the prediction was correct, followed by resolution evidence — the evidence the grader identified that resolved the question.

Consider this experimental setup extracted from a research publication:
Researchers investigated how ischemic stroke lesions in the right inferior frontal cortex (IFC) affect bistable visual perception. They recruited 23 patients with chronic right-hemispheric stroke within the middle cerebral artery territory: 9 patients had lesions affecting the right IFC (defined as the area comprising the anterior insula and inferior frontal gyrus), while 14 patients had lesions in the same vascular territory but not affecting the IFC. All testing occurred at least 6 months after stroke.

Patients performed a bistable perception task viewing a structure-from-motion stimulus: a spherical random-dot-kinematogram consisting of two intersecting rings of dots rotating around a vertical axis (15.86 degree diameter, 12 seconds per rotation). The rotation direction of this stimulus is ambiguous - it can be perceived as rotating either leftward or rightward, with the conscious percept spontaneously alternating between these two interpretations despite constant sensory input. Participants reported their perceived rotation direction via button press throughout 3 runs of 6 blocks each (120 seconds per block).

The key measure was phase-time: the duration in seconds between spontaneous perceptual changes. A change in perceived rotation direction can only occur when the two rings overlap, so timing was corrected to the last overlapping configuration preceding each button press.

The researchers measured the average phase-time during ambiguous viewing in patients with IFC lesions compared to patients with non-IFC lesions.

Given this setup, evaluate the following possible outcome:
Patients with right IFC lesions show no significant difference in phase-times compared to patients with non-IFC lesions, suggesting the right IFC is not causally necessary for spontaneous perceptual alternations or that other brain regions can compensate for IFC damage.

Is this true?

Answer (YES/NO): NO